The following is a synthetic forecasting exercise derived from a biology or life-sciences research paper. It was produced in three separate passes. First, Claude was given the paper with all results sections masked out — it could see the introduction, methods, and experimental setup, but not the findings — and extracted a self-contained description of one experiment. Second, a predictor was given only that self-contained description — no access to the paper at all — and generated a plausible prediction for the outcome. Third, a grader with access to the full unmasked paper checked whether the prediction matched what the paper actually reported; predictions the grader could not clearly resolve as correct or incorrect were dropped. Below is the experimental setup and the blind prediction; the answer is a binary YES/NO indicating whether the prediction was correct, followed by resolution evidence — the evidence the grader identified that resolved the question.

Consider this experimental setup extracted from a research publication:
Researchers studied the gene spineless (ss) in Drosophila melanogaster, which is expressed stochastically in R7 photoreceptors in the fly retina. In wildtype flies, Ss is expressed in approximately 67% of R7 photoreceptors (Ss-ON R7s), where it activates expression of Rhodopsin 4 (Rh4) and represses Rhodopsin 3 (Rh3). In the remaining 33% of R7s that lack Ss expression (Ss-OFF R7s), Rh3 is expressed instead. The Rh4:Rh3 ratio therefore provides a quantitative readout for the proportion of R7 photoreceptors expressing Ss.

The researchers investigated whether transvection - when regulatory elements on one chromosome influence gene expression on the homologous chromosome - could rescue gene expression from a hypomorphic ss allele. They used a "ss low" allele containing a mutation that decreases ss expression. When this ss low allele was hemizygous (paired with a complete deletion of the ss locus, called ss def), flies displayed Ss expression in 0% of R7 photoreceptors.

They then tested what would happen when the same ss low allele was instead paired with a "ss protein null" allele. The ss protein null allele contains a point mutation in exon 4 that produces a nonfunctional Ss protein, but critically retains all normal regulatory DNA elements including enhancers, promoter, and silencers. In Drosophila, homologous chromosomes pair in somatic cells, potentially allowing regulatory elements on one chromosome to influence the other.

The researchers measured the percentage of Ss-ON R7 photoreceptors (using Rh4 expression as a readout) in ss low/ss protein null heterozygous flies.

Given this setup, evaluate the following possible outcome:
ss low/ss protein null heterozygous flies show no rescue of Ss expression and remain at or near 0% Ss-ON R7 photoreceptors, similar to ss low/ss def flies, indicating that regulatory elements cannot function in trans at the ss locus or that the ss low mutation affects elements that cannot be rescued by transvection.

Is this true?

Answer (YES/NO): NO